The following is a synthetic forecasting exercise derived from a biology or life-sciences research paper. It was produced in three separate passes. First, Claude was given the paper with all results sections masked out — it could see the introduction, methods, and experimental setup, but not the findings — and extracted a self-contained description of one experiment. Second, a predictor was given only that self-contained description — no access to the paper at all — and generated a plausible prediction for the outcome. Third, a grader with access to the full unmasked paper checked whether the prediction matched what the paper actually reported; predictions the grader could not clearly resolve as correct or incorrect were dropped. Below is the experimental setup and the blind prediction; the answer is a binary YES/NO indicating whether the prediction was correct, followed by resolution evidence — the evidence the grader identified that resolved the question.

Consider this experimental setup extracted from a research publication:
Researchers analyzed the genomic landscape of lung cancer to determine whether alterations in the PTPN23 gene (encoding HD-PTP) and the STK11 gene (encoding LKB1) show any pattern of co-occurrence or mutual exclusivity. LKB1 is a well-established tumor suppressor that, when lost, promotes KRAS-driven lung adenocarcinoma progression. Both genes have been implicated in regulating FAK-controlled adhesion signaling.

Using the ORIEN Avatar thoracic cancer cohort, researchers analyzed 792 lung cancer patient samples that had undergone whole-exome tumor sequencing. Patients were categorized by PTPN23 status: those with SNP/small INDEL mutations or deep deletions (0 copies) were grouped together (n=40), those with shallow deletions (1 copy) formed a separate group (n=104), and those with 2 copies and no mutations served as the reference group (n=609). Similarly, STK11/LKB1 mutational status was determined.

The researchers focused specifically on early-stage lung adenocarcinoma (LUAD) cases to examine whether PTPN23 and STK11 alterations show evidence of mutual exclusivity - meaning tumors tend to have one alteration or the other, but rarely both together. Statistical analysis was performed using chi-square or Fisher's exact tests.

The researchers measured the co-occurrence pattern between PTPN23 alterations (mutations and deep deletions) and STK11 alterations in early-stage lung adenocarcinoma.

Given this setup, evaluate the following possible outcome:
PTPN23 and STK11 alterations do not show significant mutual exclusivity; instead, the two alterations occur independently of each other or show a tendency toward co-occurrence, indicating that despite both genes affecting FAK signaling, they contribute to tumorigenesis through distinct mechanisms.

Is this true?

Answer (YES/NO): NO